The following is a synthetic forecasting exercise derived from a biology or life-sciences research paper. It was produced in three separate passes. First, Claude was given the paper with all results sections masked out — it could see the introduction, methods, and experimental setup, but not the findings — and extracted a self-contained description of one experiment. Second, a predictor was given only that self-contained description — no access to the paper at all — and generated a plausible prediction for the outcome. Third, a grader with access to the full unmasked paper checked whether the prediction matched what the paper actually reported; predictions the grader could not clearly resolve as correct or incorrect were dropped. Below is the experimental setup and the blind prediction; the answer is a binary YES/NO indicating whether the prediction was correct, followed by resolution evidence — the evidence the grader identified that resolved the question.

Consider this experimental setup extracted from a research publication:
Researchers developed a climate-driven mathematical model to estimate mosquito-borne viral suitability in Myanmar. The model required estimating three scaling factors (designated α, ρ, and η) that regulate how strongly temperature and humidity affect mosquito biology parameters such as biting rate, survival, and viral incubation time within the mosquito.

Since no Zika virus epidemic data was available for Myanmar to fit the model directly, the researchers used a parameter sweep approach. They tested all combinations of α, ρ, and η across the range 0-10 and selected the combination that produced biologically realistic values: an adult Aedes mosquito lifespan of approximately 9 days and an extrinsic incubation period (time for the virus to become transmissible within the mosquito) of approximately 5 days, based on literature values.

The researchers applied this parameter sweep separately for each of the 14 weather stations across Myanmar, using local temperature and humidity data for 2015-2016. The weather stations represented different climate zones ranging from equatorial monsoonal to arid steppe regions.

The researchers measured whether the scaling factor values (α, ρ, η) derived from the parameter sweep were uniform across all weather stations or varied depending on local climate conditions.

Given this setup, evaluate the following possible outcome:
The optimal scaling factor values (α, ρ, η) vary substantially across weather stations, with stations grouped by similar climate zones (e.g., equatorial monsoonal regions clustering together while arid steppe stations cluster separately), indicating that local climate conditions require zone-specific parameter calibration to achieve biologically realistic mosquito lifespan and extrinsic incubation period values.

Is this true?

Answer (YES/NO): NO